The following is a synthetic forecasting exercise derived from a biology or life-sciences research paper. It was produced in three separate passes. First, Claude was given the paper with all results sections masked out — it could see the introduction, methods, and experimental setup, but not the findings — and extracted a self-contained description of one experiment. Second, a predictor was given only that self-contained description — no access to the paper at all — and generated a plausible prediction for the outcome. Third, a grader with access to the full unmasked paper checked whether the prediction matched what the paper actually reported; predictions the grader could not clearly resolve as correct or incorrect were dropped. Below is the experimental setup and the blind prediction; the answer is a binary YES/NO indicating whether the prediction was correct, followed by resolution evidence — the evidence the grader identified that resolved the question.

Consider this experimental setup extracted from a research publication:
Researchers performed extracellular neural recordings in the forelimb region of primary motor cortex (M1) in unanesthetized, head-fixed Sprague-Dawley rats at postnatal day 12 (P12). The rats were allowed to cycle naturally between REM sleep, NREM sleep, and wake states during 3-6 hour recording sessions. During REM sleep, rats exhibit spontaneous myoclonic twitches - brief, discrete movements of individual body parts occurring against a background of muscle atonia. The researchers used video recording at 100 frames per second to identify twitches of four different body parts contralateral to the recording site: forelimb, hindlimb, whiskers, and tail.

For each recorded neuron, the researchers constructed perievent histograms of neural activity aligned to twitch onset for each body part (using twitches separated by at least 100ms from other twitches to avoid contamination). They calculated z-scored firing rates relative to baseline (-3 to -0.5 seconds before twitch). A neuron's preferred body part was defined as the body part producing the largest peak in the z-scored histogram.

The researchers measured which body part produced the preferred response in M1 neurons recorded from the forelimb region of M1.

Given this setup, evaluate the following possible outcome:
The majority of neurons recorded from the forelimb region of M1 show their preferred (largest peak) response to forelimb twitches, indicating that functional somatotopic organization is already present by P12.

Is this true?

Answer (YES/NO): YES